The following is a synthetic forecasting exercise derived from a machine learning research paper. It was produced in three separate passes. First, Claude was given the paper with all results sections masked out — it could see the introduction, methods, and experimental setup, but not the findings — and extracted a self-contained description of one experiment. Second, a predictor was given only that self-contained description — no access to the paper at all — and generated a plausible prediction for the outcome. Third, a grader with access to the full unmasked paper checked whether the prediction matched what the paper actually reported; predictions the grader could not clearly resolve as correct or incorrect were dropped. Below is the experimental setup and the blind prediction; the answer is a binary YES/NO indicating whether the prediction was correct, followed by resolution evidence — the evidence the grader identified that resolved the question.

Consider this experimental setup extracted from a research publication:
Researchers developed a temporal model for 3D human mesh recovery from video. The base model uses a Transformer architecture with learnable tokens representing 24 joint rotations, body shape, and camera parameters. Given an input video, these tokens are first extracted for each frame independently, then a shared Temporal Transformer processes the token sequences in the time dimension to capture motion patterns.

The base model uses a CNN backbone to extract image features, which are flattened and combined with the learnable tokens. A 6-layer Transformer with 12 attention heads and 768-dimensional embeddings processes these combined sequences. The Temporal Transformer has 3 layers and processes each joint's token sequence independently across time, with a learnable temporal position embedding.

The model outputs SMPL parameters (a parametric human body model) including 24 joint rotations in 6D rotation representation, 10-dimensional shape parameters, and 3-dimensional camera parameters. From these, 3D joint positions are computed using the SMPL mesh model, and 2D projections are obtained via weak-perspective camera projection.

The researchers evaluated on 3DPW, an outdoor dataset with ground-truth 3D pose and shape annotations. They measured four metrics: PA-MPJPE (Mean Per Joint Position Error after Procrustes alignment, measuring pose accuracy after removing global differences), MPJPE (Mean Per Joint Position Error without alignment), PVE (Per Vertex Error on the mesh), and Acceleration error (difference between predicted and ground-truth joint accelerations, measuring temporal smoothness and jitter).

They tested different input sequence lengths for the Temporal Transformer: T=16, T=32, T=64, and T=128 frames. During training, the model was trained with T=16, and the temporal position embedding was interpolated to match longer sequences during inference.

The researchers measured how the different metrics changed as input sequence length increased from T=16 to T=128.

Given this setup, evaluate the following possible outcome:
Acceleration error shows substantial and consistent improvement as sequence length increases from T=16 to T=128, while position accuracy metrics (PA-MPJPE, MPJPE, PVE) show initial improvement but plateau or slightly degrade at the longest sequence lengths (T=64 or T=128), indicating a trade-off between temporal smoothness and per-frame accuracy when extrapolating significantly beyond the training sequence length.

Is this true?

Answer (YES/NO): NO